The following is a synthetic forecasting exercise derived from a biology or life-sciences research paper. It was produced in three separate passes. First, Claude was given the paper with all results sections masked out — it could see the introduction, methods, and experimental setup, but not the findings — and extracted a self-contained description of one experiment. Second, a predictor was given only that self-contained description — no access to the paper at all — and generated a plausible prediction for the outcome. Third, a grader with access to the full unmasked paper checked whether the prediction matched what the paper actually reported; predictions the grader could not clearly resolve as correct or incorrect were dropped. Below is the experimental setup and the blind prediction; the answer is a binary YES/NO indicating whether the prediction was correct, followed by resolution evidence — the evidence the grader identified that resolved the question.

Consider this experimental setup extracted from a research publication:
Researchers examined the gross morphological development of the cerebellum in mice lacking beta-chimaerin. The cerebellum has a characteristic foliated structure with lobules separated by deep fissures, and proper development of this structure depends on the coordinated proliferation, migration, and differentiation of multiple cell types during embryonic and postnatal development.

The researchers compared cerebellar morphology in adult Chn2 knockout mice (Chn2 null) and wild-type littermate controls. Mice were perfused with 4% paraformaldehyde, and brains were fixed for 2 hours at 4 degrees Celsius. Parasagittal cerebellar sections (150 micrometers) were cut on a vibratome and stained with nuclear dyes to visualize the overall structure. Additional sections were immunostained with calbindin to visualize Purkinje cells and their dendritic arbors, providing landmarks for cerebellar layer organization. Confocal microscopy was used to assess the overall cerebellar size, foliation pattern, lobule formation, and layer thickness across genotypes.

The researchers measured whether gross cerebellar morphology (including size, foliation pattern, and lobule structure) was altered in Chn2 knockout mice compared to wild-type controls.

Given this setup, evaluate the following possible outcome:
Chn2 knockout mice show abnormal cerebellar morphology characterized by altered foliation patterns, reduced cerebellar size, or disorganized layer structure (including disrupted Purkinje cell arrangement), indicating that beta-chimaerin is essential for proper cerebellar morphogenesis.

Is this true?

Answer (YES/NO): NO